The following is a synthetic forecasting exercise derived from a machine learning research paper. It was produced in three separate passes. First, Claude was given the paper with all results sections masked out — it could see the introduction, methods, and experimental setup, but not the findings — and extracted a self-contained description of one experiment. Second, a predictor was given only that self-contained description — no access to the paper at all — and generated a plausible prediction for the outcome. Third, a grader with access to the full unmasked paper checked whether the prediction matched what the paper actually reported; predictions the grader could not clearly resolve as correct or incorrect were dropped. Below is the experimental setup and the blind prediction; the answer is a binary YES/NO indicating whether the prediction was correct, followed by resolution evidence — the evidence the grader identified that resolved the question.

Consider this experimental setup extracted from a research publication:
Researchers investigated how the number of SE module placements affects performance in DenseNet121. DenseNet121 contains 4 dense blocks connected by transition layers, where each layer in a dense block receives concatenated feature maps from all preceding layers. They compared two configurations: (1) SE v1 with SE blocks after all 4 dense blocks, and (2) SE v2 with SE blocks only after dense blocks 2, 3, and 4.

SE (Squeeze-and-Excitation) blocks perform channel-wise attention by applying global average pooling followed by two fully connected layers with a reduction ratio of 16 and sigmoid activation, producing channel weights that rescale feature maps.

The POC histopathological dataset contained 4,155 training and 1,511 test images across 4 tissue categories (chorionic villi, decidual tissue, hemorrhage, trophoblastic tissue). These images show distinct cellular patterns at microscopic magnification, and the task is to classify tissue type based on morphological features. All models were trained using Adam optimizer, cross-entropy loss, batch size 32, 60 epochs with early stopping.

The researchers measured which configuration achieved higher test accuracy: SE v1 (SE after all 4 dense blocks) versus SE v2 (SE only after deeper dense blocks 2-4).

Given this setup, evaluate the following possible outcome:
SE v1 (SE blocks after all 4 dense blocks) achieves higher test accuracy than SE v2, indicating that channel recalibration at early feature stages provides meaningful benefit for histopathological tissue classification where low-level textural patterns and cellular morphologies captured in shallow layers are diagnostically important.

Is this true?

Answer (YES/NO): NO